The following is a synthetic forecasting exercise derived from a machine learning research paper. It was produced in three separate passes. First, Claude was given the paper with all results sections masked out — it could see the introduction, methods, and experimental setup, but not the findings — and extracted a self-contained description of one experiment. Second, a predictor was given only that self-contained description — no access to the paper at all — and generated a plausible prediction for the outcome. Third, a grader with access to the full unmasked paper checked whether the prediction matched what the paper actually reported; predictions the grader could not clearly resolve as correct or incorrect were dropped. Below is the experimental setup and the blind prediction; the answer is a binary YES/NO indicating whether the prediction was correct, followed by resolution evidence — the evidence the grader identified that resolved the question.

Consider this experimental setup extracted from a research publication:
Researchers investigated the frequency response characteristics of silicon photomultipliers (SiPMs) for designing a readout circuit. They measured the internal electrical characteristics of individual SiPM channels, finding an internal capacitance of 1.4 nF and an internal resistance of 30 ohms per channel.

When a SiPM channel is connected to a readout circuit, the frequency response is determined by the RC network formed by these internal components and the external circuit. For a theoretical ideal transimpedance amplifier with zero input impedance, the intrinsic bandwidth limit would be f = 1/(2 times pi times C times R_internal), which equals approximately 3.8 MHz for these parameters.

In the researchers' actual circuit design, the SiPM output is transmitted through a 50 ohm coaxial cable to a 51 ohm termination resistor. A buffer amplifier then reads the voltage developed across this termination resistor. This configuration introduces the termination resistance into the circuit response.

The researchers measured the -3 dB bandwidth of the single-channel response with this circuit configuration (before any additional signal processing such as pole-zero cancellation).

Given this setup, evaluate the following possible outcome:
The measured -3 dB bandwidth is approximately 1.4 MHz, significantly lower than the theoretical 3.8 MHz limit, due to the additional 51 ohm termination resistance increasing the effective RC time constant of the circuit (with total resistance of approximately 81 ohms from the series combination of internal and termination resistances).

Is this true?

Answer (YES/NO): NO